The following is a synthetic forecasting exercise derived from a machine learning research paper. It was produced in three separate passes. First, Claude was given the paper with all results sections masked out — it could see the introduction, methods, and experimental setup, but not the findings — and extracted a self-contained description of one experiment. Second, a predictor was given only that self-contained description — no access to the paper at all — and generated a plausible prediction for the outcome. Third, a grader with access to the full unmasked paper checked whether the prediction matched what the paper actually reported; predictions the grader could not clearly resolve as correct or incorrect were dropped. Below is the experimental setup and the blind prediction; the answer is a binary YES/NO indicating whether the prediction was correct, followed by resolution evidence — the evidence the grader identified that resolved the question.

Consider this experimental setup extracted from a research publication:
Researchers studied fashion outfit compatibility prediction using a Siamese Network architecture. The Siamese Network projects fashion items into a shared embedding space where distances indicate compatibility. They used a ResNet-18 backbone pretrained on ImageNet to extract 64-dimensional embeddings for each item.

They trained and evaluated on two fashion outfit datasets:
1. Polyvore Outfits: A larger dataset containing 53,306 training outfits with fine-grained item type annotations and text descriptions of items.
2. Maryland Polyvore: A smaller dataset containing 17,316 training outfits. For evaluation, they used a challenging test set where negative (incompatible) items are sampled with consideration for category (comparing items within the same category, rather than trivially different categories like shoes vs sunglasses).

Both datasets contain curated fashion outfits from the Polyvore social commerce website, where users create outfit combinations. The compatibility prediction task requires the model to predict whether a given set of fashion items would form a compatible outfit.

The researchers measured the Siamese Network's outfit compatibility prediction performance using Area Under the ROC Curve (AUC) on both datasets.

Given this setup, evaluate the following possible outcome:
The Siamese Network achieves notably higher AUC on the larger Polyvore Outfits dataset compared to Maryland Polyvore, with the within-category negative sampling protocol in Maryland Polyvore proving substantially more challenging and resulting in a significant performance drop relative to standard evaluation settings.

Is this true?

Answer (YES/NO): NO